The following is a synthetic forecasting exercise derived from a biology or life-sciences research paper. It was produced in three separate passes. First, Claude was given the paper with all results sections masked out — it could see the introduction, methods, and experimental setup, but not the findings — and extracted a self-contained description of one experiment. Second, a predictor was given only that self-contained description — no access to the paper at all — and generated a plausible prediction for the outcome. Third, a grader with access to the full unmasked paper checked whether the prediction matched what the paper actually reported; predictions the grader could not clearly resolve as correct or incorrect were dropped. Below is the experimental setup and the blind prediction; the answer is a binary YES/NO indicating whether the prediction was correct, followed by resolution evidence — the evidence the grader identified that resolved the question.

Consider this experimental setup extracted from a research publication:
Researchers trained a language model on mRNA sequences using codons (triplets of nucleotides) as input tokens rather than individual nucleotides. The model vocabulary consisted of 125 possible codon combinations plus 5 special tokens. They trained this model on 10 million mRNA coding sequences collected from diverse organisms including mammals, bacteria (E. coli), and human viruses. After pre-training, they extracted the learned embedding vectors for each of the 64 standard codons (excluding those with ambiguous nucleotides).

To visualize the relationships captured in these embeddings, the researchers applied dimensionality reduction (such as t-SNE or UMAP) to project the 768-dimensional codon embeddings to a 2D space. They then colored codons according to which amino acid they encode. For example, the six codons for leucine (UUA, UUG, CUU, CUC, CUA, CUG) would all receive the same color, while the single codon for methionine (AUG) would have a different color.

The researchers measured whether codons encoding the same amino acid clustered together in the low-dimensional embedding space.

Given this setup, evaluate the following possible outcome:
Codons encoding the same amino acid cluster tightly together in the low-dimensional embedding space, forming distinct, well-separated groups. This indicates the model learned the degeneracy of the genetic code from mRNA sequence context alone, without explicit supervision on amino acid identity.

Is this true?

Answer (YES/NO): YES